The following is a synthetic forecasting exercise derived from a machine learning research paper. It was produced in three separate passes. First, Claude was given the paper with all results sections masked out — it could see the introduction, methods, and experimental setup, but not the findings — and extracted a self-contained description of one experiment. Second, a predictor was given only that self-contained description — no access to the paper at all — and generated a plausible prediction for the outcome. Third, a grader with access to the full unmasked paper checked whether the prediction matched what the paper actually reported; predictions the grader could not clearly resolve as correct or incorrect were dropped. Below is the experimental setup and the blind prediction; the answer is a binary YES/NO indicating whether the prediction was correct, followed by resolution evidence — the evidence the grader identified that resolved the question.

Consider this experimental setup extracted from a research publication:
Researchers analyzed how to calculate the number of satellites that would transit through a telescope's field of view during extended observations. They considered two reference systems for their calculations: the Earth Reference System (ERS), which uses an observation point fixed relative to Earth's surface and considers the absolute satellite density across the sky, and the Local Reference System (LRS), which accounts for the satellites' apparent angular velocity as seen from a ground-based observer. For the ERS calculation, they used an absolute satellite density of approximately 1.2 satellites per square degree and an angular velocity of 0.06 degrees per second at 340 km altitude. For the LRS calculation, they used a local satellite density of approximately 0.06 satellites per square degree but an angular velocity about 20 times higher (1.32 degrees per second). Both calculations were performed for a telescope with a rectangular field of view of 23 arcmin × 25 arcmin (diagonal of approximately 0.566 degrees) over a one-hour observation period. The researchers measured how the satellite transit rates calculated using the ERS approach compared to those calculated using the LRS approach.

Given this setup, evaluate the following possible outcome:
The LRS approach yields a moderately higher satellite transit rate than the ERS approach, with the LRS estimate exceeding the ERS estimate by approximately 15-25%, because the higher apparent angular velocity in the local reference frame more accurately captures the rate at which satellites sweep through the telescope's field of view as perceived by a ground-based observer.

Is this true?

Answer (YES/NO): NO